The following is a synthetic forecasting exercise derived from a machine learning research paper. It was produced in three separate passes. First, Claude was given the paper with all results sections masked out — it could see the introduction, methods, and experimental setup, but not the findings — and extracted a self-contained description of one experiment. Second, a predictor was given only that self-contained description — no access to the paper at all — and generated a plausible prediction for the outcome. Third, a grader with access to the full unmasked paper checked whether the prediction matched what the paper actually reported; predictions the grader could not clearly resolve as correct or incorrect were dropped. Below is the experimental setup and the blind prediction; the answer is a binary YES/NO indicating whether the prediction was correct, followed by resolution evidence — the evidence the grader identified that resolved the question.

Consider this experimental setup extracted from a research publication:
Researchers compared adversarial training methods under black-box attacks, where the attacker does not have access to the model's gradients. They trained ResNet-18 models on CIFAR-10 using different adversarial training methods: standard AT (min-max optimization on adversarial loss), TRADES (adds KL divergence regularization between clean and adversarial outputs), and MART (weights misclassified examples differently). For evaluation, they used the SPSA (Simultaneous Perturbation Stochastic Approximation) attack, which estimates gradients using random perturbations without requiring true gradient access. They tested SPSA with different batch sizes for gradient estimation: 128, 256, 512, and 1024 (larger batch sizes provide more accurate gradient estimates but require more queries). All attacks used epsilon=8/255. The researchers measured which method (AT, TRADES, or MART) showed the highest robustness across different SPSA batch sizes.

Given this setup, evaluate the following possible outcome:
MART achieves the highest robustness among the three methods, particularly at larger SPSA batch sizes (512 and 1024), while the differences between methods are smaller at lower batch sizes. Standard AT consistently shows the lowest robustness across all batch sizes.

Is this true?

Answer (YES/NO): NO